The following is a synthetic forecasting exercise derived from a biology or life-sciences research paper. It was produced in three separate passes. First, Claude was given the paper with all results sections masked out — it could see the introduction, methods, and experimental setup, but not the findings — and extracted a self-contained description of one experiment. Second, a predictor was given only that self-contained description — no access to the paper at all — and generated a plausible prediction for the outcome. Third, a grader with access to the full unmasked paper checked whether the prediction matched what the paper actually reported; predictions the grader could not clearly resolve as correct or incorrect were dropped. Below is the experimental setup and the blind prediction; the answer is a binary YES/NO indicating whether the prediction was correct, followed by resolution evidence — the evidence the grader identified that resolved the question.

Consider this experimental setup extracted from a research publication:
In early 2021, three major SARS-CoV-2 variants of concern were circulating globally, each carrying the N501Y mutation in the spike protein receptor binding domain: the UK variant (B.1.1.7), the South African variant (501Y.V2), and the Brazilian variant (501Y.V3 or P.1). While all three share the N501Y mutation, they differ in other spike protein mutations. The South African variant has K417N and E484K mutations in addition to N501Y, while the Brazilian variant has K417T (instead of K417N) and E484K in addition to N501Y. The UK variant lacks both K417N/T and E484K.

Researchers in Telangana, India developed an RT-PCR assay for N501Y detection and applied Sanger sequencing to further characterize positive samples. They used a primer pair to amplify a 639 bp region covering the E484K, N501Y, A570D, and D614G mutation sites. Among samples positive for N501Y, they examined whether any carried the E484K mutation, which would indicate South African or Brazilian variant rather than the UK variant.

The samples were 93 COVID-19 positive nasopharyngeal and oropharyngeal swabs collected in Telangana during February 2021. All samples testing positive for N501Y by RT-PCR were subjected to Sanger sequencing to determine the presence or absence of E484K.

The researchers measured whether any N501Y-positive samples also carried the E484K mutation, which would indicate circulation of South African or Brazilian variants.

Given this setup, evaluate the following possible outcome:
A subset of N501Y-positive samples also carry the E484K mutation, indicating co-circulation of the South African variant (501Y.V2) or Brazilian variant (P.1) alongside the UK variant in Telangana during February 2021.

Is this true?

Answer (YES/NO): NO